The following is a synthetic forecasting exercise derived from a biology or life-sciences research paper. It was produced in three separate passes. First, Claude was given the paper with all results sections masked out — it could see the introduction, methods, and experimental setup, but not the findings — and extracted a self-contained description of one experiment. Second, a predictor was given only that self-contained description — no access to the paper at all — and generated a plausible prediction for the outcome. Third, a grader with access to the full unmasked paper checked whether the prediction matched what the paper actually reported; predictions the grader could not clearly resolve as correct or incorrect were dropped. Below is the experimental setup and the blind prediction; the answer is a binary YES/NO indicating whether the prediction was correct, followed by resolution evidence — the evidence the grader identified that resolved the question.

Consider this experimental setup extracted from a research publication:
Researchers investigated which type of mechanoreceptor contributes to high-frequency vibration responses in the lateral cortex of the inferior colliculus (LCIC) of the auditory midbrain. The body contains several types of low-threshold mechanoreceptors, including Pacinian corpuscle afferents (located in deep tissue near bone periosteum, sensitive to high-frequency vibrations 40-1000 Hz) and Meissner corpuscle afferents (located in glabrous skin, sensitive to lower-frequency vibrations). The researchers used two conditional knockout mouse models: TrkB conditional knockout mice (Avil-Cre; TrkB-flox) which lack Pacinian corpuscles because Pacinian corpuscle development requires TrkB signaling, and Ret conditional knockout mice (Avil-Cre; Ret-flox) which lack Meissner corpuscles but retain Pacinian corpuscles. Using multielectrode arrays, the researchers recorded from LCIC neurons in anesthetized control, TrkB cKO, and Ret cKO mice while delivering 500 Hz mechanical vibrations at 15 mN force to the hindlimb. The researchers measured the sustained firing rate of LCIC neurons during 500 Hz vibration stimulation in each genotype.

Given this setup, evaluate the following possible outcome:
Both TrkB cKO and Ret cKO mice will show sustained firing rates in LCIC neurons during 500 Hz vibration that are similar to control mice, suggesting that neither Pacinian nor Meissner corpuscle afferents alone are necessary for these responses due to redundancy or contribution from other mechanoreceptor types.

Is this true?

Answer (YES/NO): NO